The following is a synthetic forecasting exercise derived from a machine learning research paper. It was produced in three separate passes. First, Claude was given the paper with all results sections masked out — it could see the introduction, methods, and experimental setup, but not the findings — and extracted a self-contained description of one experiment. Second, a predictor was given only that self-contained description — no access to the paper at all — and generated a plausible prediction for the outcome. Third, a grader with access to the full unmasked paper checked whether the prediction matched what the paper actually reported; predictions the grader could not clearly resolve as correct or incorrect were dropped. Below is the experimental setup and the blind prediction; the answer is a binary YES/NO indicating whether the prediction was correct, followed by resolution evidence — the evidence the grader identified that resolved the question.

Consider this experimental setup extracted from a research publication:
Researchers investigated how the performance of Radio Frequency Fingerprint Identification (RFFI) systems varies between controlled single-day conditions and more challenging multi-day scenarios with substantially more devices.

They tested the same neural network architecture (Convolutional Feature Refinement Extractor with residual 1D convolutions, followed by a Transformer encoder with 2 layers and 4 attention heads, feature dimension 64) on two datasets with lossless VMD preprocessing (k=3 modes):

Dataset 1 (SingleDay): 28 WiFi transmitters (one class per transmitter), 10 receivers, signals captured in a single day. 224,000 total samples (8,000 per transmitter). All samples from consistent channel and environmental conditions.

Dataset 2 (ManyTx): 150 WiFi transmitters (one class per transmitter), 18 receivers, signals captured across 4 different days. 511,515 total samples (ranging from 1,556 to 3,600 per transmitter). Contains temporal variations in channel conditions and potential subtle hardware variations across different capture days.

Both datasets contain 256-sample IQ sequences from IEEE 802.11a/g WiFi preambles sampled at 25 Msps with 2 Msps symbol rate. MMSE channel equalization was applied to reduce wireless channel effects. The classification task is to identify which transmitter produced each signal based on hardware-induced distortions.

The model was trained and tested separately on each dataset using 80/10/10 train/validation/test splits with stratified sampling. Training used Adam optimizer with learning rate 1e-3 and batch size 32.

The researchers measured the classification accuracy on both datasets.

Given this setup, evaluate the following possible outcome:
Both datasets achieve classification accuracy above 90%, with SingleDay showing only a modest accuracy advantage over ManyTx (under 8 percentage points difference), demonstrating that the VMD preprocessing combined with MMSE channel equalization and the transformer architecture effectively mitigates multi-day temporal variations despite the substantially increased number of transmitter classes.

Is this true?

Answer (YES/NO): NO